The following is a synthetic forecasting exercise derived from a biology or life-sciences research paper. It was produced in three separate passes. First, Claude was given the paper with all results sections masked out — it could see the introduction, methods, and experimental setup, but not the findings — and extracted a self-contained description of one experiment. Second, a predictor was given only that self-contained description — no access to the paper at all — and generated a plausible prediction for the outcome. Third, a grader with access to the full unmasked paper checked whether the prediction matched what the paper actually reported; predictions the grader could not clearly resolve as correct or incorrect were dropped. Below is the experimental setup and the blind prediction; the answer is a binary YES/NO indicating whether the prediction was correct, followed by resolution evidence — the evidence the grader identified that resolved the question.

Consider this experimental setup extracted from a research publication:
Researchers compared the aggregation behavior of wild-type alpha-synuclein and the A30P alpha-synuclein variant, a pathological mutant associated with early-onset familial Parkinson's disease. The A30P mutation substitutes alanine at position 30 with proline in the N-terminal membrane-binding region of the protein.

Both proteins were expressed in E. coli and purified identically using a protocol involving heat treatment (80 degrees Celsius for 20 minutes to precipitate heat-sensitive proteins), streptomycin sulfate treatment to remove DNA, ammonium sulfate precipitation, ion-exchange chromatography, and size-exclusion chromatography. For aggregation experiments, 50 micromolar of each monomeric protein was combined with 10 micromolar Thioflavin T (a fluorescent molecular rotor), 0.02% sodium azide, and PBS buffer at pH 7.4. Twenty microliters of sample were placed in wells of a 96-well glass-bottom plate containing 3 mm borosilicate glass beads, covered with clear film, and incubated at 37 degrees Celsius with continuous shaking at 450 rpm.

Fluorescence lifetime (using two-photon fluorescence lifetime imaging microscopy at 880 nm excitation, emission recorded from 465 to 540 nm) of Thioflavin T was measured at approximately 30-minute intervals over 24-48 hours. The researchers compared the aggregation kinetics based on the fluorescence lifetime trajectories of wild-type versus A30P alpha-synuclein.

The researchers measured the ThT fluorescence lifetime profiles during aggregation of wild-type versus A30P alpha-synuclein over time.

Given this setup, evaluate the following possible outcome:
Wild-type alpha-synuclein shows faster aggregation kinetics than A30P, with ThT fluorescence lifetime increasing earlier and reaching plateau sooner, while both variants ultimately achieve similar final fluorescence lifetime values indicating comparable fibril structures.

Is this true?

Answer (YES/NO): NO